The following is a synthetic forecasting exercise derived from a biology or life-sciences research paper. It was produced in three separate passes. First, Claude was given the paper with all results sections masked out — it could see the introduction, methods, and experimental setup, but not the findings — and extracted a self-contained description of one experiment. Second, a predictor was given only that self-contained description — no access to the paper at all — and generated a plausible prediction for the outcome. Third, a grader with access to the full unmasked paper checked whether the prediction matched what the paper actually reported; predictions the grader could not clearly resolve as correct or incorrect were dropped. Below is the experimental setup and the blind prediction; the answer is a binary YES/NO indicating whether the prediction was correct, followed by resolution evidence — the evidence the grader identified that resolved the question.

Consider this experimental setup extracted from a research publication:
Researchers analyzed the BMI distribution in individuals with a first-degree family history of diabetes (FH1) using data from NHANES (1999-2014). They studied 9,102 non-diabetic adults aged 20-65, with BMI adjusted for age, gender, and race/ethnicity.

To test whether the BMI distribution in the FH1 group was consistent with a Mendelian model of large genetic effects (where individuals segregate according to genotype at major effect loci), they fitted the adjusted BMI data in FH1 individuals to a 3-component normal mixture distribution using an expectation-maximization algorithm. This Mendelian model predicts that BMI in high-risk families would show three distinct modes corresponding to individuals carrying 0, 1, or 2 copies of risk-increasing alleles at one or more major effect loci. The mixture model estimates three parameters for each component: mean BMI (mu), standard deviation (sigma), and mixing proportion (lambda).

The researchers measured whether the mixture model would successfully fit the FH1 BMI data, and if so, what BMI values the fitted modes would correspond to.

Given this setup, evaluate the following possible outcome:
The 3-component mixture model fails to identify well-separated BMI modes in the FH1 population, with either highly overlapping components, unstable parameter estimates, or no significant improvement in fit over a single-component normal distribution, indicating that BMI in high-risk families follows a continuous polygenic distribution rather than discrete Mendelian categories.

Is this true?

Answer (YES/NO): NO